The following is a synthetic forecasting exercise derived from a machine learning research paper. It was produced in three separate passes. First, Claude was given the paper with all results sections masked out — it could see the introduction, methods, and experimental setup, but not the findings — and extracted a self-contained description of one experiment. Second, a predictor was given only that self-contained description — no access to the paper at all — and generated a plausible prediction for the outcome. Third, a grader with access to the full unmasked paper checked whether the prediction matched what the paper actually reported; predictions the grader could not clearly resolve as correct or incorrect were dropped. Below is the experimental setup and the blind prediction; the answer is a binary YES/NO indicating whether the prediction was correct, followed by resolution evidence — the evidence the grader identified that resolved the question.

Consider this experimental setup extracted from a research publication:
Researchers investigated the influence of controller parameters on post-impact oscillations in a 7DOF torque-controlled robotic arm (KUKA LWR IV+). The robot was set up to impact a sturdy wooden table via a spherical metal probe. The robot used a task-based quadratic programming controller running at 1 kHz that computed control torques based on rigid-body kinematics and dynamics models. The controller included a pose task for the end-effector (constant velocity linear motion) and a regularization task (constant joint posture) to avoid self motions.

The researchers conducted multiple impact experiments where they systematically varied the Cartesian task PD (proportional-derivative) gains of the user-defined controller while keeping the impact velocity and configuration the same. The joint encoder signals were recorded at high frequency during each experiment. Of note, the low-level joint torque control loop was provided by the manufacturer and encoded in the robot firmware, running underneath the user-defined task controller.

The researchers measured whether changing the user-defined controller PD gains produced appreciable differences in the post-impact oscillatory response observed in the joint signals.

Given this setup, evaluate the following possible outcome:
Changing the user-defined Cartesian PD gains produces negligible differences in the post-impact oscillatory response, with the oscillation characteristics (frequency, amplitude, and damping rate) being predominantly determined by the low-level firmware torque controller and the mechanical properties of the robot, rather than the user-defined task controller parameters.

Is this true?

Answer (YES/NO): YES